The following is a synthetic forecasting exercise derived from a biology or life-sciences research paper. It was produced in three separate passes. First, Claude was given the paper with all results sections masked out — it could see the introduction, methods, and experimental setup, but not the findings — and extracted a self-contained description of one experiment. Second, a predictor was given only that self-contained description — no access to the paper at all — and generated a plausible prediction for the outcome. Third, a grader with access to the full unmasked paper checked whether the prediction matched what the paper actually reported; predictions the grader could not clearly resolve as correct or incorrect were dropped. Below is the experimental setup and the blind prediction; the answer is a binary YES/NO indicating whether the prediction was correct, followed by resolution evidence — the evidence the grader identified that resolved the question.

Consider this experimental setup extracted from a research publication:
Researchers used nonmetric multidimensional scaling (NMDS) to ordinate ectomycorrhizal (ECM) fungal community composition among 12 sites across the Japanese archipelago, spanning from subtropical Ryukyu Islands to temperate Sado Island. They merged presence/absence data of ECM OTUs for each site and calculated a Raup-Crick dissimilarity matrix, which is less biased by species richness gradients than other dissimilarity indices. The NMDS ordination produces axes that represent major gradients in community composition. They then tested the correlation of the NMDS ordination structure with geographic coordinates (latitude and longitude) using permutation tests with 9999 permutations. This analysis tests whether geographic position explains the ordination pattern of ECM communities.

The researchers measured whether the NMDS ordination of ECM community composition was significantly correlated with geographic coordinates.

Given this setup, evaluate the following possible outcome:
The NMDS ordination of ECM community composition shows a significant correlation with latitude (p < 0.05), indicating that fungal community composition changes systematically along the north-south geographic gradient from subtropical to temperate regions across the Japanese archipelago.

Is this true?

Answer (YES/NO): YES